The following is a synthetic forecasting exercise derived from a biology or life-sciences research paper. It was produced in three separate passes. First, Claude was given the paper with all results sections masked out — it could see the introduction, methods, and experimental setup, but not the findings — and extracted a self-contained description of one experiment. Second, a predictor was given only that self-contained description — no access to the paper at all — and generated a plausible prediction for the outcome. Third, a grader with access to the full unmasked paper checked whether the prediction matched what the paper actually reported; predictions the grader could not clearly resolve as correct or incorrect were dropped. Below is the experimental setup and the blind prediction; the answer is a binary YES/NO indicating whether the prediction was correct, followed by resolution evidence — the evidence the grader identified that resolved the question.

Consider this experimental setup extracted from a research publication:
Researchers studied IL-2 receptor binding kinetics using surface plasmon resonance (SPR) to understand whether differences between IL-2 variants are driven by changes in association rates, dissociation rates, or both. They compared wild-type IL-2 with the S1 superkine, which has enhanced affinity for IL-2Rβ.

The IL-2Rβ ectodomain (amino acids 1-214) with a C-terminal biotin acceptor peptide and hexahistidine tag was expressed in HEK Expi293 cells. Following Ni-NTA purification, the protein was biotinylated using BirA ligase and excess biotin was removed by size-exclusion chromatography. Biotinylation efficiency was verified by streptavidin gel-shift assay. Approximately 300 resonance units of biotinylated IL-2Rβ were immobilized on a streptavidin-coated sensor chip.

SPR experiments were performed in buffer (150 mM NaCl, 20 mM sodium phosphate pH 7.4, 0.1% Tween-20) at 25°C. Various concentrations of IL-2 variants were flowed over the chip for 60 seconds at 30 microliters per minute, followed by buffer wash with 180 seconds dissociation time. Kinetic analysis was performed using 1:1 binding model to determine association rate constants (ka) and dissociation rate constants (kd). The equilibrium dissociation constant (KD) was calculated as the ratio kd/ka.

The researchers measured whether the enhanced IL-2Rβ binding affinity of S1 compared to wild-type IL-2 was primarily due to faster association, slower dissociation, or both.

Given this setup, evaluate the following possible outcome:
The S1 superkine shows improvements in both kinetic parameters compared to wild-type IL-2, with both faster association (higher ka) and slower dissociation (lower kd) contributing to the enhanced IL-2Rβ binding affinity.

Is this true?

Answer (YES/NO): NO